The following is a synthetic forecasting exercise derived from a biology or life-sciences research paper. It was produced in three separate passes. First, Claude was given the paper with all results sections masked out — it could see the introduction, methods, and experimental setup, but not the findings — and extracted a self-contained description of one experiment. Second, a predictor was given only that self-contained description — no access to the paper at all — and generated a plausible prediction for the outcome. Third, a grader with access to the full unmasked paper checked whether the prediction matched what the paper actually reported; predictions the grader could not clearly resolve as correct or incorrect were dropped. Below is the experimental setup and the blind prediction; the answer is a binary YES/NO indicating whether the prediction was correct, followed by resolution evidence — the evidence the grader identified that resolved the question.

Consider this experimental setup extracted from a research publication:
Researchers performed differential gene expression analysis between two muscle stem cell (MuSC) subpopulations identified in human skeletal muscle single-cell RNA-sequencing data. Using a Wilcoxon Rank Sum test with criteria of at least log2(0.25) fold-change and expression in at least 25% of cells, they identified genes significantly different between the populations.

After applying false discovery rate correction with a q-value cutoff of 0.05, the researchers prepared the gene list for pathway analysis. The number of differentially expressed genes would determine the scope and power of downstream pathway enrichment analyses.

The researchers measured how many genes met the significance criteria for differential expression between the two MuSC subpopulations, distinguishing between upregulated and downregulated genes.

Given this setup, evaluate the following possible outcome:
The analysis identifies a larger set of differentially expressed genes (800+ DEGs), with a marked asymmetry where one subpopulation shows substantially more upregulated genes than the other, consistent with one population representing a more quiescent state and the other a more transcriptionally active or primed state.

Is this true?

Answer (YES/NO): YES